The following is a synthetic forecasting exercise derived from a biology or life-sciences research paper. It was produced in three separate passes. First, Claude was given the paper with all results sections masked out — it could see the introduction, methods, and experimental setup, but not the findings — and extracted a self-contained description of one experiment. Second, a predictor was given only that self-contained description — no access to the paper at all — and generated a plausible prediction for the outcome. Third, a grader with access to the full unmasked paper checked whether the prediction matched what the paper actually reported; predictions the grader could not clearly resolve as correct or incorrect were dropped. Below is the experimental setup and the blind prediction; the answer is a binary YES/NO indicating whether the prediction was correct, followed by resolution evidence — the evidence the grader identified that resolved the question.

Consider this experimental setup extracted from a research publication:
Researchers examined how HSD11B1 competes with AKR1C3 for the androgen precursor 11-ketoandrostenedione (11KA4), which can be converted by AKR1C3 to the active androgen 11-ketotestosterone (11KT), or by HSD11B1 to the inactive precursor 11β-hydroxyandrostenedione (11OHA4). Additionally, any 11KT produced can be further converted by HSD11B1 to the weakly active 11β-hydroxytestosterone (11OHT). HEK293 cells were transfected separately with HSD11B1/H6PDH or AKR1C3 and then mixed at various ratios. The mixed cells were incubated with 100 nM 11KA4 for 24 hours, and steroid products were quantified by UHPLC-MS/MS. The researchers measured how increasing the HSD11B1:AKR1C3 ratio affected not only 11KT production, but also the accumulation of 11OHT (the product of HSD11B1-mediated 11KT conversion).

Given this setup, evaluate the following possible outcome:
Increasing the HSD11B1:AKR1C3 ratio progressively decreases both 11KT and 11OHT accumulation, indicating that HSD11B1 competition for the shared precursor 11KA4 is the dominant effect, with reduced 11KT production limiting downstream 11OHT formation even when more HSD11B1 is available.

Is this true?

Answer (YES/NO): NO